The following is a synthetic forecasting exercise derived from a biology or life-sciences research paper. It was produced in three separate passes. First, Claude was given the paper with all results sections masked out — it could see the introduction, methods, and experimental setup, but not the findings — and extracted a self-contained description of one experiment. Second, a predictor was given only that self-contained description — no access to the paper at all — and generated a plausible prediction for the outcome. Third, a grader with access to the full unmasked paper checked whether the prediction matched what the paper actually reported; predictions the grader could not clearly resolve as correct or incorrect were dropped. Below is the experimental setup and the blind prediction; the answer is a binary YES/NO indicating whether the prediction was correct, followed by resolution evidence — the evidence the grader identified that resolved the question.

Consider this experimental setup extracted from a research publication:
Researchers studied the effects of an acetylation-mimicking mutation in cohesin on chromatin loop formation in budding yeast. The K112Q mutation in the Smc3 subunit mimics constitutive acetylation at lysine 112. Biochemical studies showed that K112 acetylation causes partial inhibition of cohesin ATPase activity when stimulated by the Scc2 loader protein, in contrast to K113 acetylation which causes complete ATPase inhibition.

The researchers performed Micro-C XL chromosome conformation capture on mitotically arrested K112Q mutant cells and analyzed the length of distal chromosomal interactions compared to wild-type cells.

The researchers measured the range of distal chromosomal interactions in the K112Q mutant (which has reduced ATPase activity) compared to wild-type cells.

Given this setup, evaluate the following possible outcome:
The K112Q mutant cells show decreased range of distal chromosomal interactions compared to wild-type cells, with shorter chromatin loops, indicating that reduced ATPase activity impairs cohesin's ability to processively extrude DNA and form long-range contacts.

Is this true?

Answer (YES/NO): NO